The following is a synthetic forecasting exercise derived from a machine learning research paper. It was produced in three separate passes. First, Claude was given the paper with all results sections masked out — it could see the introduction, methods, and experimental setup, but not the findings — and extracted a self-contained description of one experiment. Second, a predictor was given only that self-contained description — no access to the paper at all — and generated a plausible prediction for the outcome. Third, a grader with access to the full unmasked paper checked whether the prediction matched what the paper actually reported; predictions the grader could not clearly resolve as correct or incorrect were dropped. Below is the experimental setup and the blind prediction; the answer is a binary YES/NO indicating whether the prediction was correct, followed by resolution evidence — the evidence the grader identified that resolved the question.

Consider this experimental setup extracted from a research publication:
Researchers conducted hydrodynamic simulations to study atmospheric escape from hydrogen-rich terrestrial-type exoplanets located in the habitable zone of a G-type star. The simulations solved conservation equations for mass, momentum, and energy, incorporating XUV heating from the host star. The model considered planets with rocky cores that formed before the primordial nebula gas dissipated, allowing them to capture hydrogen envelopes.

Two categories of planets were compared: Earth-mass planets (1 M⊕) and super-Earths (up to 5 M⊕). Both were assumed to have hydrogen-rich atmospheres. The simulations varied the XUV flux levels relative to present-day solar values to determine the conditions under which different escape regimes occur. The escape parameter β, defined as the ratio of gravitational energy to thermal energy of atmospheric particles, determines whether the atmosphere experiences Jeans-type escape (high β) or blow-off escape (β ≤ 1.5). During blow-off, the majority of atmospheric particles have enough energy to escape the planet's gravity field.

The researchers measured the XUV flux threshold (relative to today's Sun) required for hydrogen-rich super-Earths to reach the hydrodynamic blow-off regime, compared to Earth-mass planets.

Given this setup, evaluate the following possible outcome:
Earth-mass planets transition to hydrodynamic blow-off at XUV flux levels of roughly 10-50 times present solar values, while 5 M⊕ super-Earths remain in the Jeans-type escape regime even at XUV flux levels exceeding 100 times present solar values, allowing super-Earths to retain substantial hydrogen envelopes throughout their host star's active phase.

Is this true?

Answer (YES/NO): NO